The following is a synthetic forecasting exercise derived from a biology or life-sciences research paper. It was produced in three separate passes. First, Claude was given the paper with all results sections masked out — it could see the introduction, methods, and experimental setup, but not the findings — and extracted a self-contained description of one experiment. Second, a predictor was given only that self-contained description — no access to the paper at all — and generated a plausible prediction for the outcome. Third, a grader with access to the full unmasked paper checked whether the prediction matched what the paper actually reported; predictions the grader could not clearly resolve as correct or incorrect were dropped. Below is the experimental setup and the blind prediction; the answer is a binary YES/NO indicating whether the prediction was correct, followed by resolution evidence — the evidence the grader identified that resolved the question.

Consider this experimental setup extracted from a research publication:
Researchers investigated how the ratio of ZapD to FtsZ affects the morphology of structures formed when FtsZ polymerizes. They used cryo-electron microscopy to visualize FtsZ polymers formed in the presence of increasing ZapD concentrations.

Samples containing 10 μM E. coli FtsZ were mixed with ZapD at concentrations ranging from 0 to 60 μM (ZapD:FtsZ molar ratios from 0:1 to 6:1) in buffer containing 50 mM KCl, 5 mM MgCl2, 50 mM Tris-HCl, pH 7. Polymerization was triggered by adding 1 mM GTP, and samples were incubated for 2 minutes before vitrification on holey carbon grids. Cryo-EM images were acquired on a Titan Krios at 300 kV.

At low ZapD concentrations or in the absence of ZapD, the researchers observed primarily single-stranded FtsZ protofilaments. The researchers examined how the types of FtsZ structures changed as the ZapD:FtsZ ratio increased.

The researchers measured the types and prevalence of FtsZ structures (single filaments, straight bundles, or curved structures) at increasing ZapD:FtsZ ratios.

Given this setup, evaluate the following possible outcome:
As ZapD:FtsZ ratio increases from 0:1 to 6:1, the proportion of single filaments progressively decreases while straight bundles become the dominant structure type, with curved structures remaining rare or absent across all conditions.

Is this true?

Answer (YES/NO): NO